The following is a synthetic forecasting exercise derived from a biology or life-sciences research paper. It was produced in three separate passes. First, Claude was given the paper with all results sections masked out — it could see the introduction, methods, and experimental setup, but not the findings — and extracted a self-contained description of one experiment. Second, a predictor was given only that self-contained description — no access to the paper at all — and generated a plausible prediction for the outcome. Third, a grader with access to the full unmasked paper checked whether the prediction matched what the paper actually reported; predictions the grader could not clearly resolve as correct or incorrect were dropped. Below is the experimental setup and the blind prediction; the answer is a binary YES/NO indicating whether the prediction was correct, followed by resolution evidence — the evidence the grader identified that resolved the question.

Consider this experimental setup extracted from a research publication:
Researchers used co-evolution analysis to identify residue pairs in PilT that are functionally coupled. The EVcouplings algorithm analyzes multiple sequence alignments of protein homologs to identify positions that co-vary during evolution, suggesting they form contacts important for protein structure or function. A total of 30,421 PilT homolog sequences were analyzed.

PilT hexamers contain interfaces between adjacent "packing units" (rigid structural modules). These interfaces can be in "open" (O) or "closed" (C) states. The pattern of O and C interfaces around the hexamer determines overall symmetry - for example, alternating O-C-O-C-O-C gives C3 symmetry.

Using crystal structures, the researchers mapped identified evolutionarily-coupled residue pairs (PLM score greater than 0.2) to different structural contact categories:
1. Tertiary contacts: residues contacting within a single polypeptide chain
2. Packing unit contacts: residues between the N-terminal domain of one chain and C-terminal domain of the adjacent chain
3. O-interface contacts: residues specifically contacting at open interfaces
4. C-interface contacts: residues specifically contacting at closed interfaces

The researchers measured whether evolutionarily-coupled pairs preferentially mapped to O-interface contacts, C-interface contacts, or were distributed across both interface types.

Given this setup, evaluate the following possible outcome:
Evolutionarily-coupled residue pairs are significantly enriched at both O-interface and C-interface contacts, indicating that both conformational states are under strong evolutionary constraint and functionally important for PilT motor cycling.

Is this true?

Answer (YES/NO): NO